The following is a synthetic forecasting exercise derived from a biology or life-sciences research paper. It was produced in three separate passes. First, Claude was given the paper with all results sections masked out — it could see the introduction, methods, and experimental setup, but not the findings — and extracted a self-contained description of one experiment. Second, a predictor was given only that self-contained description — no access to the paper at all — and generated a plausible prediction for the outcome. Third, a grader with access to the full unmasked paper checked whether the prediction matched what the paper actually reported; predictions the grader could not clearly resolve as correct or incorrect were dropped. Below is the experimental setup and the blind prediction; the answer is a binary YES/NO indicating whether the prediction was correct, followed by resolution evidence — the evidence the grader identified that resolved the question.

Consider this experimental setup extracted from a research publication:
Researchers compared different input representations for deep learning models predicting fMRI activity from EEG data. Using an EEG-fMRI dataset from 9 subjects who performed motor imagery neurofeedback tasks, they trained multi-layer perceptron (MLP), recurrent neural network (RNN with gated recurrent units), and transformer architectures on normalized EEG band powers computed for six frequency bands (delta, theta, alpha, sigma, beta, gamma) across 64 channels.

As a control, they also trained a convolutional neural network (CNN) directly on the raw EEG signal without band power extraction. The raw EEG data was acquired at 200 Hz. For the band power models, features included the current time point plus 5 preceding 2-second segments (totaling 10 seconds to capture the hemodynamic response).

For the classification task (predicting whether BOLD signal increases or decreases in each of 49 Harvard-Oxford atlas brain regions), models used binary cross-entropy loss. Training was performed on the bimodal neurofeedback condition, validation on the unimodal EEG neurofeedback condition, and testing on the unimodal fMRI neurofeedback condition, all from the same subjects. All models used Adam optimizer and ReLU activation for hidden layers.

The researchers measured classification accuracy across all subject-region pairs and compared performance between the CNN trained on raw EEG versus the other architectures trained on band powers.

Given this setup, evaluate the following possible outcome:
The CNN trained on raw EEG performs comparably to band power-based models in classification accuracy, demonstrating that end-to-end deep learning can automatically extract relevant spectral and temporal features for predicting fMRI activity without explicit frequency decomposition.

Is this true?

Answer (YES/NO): NO